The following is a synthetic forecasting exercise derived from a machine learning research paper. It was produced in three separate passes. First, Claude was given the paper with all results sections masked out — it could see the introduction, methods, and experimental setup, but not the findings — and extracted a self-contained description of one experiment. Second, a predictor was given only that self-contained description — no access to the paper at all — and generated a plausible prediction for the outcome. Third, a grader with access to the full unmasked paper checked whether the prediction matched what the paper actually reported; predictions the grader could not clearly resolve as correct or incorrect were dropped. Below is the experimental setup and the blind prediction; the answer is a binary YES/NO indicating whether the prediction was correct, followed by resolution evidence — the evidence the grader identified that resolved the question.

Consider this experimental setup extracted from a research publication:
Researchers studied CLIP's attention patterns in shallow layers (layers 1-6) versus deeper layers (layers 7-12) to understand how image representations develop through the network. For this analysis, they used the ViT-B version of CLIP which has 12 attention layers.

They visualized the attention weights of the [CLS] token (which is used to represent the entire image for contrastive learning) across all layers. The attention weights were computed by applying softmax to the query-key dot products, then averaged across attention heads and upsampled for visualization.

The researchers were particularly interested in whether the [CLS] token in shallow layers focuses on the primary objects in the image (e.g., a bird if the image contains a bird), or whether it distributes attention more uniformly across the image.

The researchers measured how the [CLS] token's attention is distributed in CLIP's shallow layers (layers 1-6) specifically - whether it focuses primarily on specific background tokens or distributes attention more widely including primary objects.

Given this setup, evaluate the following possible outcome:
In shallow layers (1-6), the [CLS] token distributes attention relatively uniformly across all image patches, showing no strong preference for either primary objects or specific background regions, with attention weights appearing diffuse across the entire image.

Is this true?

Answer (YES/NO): YES